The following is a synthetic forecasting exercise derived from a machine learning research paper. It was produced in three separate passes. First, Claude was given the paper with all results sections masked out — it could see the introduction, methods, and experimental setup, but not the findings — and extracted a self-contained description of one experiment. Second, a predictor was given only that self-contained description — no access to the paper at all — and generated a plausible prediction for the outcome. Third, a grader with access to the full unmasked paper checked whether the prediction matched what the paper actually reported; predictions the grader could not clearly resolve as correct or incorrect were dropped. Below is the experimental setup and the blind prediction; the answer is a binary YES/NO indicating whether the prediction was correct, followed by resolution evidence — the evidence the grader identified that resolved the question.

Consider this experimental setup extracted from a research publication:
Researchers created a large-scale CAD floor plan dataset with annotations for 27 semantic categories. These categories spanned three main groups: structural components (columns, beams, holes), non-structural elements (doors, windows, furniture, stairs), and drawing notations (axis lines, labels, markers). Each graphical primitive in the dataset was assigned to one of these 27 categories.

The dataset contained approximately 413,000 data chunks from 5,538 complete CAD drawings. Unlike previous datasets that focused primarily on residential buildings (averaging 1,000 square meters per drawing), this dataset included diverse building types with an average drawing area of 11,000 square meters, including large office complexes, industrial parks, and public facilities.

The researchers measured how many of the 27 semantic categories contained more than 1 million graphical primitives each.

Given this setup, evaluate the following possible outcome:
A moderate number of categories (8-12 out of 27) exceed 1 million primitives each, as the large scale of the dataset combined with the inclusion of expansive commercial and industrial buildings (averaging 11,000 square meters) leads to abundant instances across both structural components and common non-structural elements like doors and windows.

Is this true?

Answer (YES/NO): NO